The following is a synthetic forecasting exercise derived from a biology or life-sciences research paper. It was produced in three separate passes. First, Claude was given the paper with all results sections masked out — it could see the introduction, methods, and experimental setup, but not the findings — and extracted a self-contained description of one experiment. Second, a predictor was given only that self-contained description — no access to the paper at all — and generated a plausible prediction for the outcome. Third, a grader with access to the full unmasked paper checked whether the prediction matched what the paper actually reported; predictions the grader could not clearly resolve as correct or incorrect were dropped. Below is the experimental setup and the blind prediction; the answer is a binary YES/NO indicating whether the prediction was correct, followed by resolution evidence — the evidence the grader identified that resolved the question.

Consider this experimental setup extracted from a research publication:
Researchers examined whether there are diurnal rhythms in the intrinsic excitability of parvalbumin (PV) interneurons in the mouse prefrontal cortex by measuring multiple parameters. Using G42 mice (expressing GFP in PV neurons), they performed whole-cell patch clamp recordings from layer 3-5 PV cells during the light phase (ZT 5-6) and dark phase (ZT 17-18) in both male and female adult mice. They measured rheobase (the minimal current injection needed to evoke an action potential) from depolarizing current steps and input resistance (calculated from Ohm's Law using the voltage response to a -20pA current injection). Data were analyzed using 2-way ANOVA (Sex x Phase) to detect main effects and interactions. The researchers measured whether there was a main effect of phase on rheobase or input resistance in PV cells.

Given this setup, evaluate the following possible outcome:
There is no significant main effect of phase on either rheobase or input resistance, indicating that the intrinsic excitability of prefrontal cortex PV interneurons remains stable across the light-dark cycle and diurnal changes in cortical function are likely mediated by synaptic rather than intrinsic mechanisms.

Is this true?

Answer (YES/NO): NO